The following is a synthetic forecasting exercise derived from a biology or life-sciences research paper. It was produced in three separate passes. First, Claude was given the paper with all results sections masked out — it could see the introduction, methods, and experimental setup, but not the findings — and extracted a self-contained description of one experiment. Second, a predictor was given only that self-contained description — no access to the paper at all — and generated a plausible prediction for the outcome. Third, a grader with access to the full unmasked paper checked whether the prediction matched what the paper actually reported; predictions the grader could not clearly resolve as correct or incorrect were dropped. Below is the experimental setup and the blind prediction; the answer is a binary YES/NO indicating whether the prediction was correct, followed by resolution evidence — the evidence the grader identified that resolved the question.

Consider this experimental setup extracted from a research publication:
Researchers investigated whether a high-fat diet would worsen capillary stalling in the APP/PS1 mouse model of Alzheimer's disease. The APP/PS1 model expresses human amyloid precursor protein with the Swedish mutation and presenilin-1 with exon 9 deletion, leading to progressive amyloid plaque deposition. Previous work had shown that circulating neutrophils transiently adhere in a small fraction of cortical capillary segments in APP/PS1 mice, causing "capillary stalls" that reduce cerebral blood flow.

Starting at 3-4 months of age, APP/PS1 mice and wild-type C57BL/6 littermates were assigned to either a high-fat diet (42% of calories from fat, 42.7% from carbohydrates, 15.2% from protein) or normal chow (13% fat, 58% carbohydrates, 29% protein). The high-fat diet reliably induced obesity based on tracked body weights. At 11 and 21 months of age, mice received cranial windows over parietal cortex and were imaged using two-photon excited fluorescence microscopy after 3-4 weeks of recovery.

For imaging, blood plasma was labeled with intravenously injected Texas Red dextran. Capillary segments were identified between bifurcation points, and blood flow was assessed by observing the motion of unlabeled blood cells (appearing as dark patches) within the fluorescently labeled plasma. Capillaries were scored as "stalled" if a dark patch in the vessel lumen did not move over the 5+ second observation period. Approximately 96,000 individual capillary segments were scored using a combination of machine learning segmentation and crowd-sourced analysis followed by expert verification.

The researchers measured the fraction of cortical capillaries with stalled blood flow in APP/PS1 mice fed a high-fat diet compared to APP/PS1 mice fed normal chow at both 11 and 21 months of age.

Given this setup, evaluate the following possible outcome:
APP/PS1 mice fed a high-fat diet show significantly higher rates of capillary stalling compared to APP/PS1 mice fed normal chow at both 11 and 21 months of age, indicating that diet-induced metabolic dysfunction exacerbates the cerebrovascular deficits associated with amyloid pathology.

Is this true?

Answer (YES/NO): NO